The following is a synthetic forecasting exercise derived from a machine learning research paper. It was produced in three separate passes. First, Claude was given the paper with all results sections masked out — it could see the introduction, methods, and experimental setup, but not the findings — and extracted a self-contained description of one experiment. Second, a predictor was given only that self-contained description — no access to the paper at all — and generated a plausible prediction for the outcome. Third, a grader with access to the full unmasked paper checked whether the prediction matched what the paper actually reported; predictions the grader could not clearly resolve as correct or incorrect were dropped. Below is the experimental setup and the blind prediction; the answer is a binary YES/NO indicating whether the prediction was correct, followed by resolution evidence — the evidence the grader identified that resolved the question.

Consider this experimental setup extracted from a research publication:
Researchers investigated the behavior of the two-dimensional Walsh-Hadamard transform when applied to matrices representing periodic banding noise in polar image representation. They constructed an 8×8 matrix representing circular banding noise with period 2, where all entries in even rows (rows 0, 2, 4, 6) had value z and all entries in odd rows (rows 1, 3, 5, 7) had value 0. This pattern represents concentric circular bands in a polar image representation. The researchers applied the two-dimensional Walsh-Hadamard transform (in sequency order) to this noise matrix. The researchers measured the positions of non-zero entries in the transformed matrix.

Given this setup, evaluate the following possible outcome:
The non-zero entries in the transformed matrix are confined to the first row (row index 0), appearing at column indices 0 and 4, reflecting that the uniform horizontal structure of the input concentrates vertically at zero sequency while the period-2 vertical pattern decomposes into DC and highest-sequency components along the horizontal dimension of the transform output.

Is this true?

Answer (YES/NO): NO